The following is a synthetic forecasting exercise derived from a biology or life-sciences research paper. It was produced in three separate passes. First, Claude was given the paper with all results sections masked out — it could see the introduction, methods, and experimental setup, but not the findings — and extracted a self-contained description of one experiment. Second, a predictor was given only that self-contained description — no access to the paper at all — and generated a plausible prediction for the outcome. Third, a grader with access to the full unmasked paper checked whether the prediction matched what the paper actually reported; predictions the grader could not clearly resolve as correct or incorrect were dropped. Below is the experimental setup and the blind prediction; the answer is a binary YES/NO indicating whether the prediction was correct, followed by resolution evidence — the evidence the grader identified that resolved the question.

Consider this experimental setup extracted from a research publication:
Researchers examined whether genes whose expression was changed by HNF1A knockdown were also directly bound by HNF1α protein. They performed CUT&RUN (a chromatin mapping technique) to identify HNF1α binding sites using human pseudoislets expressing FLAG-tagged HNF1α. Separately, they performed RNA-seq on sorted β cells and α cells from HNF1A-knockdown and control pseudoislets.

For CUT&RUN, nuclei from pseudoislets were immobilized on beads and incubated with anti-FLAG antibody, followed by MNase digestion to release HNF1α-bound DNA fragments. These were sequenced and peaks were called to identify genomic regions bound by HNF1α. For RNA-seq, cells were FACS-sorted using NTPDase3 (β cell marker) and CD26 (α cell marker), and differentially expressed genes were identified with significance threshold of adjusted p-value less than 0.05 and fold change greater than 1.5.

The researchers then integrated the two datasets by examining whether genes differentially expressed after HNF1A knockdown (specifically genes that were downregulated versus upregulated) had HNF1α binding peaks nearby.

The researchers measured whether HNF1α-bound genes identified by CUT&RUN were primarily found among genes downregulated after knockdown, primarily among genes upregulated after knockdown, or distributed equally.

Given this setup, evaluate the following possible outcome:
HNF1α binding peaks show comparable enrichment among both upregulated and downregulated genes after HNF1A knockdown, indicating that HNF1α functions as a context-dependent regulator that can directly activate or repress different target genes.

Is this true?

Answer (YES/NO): NO